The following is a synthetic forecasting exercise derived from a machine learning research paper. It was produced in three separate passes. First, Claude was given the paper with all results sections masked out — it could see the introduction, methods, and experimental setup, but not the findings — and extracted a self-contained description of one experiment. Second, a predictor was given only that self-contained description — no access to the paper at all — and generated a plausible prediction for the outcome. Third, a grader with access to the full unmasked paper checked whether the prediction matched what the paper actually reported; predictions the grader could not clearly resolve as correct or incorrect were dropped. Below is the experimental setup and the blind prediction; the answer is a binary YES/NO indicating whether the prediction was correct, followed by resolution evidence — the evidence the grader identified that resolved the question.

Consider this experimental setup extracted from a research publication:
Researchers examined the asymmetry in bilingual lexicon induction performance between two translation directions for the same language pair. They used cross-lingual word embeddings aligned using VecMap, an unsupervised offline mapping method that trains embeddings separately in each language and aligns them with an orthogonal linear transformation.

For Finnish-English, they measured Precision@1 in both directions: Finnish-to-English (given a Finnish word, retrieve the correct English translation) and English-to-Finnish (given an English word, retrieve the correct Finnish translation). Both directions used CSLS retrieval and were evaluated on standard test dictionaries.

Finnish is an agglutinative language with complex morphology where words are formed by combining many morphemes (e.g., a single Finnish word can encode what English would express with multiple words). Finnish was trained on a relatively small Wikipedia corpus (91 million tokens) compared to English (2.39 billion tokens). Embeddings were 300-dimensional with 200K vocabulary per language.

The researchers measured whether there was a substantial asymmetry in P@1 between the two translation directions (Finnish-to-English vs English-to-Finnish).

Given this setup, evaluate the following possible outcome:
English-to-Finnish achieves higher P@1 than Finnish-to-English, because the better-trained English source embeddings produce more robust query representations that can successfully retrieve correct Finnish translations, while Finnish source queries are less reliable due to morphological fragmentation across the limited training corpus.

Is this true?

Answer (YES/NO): NO